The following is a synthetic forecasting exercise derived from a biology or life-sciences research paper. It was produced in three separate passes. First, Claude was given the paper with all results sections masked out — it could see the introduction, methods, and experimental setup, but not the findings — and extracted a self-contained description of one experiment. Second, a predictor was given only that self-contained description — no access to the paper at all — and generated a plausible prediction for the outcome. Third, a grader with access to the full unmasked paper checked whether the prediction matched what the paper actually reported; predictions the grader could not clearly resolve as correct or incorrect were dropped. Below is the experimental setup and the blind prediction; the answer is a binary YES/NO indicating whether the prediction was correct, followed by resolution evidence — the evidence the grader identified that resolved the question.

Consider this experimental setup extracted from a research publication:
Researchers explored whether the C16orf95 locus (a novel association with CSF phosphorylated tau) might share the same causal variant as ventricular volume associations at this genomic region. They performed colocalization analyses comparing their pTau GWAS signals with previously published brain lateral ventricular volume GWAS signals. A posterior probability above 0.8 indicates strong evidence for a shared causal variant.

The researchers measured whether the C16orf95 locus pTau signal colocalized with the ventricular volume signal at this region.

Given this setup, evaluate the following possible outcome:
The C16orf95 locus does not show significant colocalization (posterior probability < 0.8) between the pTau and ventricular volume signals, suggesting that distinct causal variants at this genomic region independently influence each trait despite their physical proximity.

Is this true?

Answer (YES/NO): NO